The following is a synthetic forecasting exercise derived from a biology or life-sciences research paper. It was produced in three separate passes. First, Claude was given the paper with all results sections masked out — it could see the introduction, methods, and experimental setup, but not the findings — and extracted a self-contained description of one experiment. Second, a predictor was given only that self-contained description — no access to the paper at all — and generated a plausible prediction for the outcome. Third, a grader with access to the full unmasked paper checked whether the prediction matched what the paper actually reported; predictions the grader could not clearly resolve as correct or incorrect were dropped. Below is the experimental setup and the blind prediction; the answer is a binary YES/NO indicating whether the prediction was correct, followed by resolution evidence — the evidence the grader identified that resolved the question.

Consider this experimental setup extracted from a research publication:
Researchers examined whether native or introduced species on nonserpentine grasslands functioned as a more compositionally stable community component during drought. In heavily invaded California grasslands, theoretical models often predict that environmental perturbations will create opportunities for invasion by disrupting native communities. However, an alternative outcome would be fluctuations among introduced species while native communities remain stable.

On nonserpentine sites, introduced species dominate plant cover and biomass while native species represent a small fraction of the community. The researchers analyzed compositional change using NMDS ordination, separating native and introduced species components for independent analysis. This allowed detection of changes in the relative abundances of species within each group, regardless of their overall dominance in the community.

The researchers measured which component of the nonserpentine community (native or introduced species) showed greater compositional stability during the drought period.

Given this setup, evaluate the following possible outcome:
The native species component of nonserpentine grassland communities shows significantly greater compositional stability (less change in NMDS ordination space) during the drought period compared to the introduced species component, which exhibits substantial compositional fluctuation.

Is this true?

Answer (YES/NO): YES